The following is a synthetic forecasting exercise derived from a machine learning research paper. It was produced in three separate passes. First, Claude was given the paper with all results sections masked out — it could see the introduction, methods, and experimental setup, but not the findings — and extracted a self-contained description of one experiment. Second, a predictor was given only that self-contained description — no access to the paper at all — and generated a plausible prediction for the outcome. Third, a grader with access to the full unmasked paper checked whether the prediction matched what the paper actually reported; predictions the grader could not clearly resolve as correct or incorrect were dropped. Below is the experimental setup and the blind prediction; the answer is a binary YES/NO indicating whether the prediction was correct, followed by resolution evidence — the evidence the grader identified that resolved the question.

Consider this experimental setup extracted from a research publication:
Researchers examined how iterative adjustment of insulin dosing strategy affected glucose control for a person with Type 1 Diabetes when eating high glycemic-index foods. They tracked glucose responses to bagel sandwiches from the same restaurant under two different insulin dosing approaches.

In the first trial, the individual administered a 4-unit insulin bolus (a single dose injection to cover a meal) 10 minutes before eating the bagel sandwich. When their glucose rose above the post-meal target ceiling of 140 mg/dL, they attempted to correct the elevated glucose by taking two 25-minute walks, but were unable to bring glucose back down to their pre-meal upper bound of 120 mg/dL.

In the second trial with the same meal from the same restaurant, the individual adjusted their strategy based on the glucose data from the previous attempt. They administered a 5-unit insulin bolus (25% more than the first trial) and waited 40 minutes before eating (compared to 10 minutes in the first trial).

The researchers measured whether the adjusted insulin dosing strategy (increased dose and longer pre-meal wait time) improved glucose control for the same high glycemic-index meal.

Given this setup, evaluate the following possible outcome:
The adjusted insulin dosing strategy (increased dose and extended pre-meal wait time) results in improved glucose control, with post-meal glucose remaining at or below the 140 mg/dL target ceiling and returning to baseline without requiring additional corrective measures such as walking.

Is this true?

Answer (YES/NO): YES